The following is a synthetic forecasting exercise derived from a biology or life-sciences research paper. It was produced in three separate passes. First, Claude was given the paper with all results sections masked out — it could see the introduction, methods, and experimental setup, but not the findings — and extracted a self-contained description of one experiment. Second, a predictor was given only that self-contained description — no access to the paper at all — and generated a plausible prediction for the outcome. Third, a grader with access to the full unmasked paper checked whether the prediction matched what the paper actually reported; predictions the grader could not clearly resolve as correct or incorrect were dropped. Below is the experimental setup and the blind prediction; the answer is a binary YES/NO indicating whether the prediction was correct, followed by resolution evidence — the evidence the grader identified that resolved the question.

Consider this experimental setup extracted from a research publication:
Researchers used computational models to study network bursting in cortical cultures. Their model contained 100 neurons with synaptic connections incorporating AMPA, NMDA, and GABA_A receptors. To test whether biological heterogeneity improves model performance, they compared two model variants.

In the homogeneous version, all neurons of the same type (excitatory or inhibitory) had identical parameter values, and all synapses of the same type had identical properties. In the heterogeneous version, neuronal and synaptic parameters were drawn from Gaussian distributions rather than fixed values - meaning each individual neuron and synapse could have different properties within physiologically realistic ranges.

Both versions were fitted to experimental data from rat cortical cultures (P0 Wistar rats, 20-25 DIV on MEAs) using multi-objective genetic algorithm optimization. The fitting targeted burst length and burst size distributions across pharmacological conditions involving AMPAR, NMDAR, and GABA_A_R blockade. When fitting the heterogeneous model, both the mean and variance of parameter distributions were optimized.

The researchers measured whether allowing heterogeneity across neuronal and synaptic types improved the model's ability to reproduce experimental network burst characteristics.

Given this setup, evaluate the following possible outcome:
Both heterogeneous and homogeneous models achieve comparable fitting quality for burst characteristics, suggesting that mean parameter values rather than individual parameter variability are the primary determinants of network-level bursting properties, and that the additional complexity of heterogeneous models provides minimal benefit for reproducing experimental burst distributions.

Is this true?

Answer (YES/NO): YES